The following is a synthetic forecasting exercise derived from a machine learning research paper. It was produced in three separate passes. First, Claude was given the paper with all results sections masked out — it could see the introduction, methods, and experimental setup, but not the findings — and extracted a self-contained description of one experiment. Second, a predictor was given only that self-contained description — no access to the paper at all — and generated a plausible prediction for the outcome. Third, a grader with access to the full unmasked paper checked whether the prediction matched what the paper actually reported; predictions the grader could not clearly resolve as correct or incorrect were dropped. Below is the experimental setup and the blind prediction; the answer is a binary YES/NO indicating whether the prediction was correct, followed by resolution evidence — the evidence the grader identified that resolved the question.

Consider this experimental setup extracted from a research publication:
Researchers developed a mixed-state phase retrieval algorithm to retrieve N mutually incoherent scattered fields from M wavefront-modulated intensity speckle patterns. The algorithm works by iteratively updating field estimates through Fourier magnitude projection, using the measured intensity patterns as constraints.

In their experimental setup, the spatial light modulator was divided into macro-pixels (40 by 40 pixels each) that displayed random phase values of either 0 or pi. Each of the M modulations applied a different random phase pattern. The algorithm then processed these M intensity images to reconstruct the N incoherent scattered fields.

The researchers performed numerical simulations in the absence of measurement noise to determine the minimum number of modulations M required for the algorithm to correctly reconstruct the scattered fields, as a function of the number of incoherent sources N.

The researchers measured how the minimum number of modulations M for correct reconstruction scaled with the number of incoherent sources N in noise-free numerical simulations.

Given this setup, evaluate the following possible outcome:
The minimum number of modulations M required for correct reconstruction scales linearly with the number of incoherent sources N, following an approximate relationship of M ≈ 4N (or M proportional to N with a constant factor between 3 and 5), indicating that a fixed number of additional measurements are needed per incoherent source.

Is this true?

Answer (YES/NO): YES